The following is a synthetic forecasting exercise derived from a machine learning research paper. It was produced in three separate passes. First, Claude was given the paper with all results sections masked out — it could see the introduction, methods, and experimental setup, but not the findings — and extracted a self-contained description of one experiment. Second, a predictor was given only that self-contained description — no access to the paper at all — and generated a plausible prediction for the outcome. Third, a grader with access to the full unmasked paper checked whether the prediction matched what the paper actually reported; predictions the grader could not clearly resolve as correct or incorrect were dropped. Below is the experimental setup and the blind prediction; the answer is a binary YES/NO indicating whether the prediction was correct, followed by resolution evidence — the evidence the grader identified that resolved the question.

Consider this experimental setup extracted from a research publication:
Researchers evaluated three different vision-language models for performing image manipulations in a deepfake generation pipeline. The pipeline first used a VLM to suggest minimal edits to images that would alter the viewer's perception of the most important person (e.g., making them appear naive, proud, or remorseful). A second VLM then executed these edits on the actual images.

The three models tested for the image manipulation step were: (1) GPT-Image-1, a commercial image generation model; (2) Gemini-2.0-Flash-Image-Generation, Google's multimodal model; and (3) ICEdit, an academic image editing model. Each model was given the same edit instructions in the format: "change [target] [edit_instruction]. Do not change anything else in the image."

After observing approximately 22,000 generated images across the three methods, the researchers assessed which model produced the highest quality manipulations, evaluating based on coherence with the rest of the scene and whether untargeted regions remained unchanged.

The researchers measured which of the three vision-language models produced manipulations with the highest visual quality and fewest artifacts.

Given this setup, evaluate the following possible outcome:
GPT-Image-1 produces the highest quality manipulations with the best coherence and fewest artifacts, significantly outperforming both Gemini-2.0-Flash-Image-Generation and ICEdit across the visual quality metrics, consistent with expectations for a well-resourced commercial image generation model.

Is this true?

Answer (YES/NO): NO